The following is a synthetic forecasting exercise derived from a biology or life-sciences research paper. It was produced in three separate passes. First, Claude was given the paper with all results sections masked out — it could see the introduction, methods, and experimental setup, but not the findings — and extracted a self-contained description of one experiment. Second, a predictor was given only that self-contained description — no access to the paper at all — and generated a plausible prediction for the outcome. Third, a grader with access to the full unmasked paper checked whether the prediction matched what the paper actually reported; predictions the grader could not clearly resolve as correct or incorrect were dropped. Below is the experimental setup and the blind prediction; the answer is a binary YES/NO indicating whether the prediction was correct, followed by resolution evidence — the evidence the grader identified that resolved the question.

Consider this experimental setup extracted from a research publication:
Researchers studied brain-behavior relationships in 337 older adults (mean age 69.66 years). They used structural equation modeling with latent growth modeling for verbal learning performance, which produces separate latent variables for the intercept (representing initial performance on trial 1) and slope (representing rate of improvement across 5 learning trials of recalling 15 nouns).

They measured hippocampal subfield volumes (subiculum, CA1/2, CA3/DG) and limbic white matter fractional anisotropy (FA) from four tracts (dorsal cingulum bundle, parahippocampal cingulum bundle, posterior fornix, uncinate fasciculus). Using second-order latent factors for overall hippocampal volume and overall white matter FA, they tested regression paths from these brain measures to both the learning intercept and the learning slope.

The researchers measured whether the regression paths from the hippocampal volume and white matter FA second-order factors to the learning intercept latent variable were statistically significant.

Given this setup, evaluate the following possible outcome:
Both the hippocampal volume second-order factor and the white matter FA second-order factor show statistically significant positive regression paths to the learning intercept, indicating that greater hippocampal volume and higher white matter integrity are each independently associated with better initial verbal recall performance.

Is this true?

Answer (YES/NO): NO